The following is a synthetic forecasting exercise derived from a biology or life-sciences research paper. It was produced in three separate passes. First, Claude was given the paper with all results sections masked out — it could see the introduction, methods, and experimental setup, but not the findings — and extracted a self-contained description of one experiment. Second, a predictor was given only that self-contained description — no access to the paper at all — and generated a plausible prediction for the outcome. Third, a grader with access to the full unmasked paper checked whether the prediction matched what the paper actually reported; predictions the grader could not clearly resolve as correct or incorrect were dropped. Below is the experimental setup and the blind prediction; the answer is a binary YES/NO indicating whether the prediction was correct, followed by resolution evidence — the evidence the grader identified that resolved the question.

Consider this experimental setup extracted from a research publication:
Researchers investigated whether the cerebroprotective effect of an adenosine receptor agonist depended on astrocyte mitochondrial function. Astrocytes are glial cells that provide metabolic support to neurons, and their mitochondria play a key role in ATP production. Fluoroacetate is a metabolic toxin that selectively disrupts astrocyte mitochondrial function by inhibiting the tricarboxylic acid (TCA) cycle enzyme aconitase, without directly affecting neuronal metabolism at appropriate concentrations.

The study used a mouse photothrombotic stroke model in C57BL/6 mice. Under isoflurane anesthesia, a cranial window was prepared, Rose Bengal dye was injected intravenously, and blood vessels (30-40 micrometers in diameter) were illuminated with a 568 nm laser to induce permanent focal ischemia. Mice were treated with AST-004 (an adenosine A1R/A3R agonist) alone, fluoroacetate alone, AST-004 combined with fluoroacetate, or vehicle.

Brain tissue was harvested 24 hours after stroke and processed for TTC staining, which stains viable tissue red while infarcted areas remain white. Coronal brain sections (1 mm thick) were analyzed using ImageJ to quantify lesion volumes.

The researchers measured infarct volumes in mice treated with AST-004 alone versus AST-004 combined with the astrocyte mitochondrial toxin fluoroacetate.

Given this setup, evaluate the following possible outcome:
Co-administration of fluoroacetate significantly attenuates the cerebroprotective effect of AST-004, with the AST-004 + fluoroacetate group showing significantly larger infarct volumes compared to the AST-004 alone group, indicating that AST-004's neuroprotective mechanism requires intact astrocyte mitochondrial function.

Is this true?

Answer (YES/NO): YES